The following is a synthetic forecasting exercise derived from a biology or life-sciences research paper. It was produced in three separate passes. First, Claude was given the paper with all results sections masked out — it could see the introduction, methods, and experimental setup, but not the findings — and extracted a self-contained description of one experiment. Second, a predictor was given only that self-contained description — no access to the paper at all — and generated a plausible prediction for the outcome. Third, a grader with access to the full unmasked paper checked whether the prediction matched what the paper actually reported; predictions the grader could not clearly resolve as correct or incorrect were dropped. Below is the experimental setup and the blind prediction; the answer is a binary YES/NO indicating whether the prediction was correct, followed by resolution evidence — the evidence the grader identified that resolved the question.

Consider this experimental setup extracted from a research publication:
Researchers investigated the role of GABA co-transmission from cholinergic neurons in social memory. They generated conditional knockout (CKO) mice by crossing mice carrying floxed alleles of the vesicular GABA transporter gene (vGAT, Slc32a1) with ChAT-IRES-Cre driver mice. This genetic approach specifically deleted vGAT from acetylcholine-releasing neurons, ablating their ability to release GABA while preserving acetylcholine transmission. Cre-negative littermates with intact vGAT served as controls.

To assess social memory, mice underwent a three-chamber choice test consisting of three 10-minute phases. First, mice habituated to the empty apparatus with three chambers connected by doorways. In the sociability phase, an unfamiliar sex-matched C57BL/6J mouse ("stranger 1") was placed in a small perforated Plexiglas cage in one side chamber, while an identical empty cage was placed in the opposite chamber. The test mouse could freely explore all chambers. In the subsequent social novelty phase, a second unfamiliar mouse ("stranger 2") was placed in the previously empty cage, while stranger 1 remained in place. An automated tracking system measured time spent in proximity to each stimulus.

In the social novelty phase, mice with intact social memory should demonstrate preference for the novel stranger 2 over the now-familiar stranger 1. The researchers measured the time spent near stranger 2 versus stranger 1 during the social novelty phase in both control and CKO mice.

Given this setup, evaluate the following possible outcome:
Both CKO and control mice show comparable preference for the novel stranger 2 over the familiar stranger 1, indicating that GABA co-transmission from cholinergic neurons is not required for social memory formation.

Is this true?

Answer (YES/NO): NO